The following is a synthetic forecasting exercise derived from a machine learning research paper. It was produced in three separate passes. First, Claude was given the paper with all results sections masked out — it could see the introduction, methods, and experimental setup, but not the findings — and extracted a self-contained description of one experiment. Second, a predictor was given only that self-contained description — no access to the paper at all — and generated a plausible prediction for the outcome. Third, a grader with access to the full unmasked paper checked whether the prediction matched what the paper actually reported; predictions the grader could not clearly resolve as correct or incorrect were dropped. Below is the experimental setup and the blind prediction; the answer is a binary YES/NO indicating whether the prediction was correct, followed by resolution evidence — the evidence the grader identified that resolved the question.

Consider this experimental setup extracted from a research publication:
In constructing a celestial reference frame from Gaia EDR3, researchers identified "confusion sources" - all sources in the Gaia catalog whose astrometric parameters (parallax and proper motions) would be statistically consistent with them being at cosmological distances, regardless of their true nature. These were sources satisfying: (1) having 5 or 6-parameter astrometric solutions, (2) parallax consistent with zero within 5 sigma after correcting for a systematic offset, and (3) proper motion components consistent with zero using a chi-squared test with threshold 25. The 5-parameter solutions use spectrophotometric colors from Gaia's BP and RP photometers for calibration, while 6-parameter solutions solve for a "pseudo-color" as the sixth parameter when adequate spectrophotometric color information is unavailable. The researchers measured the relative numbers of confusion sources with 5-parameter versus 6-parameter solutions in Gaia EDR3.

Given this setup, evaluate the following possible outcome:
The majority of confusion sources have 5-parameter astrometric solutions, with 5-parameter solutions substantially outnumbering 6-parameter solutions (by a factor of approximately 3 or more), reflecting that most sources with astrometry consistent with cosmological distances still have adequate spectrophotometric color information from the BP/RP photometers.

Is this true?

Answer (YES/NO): NO